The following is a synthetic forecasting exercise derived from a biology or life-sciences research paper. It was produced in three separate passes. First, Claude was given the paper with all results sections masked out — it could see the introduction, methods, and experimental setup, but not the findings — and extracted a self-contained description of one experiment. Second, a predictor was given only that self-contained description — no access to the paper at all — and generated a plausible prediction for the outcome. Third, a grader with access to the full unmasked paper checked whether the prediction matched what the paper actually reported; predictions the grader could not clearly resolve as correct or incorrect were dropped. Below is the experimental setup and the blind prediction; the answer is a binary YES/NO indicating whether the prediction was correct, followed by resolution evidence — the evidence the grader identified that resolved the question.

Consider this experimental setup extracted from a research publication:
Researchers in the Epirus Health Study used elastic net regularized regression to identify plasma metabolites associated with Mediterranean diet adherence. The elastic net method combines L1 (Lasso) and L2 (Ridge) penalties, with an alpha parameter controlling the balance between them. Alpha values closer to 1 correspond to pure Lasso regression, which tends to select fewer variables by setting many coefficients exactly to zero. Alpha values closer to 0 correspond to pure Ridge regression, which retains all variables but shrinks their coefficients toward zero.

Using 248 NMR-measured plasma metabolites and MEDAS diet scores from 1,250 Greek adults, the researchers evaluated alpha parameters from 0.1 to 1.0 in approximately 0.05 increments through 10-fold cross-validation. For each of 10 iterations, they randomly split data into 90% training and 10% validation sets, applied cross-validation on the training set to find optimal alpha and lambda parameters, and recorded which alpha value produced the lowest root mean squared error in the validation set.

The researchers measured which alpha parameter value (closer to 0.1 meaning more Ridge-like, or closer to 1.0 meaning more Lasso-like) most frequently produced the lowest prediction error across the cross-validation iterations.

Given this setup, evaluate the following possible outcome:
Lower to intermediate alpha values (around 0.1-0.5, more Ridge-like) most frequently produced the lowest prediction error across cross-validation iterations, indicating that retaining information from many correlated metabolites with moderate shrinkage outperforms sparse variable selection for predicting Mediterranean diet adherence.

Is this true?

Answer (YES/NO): YES